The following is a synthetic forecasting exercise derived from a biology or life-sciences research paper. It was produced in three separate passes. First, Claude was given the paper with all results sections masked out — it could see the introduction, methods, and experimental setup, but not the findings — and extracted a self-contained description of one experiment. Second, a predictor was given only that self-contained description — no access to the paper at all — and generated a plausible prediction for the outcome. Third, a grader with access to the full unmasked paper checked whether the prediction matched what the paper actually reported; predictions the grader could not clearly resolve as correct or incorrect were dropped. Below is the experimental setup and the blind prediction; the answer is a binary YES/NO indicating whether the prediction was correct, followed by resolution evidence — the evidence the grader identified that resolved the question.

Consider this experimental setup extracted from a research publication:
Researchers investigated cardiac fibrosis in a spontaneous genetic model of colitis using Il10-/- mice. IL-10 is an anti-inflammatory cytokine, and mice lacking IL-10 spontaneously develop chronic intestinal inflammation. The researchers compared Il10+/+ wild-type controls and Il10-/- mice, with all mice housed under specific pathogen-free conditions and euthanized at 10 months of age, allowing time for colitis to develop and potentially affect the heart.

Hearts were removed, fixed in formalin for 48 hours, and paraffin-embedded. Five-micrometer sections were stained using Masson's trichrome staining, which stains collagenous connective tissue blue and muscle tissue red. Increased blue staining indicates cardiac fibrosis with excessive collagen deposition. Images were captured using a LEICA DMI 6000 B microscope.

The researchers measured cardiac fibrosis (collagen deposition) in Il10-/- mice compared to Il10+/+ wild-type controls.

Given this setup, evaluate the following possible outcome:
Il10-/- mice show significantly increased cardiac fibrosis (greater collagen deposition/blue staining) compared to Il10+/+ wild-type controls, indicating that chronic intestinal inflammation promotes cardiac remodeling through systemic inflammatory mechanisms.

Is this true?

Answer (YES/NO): YES